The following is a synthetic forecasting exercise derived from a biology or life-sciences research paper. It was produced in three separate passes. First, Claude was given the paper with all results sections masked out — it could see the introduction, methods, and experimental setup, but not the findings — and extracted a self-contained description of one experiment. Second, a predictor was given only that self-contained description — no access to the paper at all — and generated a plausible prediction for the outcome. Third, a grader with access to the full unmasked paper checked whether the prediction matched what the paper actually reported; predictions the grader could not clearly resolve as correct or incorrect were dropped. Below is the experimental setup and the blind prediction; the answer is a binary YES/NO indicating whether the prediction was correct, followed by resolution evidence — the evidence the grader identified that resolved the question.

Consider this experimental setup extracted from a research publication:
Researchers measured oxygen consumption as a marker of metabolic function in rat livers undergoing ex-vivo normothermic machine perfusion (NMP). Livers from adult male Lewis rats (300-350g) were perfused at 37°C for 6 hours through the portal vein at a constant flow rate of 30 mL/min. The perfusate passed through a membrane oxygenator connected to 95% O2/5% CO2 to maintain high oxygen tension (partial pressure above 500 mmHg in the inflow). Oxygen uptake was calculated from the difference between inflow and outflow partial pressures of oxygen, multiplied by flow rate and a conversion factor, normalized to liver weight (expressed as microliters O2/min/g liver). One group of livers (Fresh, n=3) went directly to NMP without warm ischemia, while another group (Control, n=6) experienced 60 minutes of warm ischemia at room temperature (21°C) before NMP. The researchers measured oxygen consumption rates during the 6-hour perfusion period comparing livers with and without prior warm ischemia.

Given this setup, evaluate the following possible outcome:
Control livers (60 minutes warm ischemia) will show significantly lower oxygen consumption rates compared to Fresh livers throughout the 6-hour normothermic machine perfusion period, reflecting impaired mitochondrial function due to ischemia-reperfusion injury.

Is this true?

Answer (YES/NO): NO